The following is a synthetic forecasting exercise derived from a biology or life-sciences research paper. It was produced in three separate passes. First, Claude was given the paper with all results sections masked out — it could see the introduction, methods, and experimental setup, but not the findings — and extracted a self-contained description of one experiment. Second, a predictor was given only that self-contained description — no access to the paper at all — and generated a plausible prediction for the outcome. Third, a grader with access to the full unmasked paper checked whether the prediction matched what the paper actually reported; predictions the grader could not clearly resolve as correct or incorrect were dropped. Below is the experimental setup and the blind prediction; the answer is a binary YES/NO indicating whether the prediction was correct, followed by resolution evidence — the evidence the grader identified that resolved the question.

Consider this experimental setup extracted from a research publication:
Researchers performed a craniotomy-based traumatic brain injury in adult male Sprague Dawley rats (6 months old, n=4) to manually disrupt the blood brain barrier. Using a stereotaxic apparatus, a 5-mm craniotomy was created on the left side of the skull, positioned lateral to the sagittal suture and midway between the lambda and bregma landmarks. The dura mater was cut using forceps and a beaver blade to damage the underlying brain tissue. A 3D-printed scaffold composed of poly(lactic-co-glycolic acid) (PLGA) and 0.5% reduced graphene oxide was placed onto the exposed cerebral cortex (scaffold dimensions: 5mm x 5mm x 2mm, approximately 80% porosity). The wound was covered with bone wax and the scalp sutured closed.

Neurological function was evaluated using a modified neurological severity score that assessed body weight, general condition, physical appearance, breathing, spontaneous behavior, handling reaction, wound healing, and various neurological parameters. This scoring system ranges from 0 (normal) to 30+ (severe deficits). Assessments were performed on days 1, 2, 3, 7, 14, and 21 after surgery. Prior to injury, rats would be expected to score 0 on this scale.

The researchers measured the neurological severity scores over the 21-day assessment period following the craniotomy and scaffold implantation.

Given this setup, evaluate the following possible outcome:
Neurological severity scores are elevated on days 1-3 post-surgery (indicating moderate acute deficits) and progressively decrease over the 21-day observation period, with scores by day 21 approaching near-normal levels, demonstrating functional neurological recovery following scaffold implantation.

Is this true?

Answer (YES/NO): NO